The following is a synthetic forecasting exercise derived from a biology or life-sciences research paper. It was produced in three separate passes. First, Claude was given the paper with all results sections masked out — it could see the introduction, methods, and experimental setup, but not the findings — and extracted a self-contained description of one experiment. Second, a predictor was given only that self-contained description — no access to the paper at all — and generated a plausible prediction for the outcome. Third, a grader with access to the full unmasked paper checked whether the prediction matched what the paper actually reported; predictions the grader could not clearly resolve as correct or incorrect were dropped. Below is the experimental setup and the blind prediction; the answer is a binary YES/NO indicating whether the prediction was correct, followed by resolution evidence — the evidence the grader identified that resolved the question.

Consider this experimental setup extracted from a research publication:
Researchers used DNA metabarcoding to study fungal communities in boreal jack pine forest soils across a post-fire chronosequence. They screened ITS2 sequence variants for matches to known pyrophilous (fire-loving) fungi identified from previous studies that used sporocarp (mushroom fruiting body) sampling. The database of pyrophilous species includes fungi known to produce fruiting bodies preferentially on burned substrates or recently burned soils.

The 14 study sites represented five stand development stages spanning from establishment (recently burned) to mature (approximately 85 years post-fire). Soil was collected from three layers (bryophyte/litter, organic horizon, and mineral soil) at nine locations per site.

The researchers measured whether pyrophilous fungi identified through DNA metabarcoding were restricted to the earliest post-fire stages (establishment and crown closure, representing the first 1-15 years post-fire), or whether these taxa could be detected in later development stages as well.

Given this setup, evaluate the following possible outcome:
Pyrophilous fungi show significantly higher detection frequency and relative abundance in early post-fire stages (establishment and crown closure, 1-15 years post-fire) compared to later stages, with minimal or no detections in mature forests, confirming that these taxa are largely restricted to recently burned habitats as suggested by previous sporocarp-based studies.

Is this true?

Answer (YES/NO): NO